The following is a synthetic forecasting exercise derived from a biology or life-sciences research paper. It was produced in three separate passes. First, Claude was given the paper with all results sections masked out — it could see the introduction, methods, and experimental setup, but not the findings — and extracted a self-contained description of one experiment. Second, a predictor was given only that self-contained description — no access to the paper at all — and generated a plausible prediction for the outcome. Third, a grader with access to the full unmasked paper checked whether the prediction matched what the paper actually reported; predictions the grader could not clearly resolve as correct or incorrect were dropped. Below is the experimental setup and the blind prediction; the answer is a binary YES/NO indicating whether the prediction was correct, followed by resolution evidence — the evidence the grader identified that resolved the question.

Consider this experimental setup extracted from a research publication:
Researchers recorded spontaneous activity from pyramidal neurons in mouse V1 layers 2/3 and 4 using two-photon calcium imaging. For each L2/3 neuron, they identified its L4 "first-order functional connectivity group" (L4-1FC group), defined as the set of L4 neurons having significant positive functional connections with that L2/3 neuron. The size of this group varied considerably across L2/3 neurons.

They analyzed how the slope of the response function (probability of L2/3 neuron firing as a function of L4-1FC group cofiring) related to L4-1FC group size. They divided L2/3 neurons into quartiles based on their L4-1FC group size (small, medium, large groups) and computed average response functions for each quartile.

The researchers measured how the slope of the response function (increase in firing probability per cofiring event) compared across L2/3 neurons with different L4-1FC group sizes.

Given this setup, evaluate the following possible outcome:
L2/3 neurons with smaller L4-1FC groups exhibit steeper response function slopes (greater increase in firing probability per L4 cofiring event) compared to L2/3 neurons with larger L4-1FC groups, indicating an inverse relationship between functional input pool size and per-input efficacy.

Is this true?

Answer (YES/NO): YES